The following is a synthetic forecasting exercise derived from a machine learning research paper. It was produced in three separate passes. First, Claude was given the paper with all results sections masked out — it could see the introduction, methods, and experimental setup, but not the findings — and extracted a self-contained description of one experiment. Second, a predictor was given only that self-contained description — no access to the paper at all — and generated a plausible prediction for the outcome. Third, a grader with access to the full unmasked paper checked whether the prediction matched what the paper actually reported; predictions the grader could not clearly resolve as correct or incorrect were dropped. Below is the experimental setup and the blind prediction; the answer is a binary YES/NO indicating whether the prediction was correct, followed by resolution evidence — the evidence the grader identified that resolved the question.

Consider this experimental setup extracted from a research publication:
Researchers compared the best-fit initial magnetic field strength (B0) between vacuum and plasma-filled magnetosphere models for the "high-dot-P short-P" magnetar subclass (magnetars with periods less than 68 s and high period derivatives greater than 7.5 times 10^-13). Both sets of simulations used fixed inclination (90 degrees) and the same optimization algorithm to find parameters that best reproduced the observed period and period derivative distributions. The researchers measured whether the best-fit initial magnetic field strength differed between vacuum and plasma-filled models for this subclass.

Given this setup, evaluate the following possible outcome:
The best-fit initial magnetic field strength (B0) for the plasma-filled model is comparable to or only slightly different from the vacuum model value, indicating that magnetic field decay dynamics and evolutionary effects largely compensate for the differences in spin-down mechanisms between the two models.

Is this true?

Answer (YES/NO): NO